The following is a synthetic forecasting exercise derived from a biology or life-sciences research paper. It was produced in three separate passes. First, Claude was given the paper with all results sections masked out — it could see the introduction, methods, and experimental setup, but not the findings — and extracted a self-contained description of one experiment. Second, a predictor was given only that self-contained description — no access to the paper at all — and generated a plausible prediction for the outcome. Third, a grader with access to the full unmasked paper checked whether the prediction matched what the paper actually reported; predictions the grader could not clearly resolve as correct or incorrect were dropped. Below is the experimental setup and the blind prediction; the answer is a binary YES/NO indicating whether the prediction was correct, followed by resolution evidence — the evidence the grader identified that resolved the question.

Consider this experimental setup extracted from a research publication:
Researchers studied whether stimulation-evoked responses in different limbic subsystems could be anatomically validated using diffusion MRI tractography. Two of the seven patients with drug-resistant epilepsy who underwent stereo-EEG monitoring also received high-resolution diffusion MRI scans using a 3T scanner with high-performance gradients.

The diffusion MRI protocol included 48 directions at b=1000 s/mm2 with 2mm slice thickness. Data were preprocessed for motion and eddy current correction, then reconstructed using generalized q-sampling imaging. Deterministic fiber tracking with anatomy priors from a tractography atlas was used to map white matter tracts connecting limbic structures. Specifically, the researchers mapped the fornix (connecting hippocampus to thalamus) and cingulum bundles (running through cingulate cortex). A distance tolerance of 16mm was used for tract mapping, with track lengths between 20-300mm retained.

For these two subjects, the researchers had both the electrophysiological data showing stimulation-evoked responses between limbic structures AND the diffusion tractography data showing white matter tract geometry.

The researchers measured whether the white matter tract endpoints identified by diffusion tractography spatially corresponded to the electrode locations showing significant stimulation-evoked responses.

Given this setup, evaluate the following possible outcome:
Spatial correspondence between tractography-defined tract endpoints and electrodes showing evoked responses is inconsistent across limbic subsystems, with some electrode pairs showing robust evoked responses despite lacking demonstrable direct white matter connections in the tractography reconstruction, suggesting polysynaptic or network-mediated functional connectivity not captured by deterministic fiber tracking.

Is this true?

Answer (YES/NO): NO